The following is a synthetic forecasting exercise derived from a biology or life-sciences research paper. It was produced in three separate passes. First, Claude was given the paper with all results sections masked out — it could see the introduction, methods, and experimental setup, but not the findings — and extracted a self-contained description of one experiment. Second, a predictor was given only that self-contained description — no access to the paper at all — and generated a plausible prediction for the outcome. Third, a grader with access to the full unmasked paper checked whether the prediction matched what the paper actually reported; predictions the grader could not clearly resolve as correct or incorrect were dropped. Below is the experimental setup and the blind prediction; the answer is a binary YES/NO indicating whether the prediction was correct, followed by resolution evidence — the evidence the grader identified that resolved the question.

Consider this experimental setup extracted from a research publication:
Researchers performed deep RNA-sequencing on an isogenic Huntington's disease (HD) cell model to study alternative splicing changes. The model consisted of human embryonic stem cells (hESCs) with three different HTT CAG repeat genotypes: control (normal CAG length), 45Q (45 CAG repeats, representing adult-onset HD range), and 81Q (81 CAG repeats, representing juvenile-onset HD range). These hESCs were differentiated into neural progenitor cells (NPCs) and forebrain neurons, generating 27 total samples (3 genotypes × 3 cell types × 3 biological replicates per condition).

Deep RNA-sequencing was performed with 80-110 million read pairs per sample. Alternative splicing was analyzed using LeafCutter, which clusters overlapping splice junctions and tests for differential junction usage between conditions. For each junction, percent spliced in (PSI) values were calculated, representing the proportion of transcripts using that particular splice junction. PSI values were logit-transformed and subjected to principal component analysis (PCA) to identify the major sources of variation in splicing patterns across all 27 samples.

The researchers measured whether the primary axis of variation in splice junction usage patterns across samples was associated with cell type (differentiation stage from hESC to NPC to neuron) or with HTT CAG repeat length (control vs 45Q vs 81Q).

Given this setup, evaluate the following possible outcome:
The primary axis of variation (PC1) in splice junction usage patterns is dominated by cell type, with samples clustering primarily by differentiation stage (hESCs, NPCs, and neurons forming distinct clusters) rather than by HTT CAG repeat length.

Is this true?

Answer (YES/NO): YES